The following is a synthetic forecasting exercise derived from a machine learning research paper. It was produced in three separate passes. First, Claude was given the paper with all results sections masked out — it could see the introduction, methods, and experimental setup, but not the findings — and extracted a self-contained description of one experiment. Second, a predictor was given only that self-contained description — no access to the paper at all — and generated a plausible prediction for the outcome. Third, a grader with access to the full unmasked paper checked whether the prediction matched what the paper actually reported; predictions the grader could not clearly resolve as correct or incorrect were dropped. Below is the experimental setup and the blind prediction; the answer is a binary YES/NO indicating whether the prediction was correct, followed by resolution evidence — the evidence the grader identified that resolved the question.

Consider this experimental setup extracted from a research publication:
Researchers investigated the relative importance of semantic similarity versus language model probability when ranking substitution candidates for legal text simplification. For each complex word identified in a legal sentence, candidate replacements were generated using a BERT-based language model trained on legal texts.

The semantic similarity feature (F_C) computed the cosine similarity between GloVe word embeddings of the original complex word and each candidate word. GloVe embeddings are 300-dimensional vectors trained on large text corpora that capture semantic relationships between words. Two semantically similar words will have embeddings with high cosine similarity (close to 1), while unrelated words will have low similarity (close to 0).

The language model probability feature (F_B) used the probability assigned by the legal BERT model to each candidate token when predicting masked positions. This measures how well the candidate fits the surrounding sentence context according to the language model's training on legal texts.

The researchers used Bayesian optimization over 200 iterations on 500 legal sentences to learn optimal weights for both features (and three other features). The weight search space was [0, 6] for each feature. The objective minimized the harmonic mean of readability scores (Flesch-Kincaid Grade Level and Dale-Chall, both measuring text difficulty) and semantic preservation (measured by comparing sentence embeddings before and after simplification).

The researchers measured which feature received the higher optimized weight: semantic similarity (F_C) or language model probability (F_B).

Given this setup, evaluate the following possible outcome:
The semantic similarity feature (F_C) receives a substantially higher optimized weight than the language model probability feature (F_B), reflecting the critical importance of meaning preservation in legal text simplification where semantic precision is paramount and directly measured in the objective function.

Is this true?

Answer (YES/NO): NO